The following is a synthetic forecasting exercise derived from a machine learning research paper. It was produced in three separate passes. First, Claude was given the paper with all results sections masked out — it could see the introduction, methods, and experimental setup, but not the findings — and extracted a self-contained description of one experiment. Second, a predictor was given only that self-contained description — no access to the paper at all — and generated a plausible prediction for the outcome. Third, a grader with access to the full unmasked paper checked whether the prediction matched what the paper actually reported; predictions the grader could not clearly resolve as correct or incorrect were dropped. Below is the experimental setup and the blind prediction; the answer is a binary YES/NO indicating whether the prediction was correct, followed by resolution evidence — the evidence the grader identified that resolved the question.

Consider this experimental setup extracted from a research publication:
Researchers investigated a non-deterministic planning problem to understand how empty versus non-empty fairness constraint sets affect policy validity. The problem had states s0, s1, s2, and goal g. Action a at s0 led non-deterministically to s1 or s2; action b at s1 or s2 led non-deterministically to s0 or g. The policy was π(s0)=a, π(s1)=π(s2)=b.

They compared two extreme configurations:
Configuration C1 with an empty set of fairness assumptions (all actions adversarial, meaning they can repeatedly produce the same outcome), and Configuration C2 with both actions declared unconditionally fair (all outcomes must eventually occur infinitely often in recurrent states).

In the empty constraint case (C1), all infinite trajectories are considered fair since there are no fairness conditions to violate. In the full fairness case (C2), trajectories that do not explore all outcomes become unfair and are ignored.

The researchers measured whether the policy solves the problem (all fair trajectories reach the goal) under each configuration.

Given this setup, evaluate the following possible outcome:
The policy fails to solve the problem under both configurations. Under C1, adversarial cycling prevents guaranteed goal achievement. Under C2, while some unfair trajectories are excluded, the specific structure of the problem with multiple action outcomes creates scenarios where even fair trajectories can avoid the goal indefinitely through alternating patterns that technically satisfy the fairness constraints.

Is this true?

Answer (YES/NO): NO